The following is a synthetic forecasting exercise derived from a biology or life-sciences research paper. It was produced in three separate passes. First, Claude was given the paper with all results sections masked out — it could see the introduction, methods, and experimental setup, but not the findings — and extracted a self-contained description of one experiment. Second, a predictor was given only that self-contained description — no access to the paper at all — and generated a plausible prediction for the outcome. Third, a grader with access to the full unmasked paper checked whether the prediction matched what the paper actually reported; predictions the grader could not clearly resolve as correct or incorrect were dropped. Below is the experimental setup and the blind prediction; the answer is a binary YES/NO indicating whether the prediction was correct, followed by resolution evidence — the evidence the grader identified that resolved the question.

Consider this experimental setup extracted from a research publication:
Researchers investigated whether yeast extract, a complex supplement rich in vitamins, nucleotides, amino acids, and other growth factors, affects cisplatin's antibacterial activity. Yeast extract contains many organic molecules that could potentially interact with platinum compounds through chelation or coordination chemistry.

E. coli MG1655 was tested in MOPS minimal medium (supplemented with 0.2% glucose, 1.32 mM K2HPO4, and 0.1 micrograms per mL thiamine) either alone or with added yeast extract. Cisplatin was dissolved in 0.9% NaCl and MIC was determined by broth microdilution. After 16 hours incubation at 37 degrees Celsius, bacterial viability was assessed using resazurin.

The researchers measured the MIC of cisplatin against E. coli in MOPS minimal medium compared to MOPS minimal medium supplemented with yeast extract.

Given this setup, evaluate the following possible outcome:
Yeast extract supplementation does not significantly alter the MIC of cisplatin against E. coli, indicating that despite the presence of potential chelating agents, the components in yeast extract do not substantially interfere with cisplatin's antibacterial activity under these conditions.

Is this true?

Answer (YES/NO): NO